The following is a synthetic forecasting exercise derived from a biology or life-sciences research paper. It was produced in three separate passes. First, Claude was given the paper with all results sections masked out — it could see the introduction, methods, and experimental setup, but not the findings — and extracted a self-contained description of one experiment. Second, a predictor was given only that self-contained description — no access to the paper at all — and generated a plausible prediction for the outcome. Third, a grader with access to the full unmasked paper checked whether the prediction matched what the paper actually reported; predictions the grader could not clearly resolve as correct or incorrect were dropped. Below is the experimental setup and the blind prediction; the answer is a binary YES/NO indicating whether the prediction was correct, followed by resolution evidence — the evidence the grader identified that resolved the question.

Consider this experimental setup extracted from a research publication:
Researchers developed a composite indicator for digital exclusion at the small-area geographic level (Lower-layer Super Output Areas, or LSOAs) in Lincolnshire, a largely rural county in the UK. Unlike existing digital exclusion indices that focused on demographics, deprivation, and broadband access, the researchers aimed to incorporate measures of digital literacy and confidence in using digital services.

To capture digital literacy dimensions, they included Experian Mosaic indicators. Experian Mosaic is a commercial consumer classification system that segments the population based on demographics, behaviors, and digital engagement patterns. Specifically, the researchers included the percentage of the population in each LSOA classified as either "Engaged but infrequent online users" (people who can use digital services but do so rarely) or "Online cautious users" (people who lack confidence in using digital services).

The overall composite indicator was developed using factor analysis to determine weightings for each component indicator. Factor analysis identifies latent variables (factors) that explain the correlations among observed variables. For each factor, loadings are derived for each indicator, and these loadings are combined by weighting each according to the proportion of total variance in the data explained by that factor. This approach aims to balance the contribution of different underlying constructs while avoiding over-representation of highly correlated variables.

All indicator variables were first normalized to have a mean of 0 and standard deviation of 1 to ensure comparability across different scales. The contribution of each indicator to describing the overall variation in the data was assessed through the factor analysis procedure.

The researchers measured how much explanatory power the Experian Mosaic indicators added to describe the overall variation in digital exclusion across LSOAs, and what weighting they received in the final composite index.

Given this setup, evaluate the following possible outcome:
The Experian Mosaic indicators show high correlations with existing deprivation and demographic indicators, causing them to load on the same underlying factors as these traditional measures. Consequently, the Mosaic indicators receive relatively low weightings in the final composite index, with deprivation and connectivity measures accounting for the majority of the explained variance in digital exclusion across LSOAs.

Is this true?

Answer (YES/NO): NO